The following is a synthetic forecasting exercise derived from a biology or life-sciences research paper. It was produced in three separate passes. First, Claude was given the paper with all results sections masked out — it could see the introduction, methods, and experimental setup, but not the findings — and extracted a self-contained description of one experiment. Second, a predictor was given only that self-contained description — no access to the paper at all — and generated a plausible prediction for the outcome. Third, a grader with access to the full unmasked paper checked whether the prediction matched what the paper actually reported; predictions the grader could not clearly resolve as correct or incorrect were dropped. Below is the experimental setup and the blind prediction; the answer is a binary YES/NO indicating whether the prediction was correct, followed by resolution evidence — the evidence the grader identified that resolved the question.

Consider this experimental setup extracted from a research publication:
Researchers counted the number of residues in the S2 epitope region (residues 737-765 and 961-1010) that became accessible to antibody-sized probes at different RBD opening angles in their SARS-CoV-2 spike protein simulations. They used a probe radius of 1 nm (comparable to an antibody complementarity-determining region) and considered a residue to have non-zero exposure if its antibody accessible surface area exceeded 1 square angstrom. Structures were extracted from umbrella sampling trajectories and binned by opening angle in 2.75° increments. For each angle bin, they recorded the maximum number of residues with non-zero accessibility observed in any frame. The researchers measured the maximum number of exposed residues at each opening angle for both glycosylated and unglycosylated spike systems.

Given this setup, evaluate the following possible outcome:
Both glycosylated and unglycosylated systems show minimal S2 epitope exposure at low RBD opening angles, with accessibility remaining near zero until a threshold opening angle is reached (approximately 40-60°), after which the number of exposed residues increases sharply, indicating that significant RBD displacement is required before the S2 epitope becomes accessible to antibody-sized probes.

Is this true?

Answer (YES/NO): NO